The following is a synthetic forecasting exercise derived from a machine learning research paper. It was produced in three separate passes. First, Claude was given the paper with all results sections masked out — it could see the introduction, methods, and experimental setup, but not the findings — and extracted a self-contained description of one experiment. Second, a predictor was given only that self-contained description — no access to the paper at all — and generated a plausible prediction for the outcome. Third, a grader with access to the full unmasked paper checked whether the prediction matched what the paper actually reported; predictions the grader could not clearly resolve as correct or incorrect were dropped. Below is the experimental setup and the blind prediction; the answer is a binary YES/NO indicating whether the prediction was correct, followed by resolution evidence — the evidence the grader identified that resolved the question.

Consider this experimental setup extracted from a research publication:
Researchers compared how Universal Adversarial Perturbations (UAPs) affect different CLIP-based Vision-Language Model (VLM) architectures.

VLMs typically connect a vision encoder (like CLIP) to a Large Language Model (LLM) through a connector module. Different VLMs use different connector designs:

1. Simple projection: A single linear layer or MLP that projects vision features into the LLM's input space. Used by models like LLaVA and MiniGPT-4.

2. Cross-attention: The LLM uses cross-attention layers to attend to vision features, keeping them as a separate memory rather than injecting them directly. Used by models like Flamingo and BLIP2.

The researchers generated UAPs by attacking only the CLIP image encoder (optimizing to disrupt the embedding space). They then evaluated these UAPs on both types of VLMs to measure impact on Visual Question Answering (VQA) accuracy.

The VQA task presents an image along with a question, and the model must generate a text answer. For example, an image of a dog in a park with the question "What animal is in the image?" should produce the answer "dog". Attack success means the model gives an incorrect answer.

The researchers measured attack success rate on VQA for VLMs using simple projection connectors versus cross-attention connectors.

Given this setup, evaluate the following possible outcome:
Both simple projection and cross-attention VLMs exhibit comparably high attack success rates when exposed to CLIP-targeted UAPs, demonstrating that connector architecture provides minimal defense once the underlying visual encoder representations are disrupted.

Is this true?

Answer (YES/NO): NO